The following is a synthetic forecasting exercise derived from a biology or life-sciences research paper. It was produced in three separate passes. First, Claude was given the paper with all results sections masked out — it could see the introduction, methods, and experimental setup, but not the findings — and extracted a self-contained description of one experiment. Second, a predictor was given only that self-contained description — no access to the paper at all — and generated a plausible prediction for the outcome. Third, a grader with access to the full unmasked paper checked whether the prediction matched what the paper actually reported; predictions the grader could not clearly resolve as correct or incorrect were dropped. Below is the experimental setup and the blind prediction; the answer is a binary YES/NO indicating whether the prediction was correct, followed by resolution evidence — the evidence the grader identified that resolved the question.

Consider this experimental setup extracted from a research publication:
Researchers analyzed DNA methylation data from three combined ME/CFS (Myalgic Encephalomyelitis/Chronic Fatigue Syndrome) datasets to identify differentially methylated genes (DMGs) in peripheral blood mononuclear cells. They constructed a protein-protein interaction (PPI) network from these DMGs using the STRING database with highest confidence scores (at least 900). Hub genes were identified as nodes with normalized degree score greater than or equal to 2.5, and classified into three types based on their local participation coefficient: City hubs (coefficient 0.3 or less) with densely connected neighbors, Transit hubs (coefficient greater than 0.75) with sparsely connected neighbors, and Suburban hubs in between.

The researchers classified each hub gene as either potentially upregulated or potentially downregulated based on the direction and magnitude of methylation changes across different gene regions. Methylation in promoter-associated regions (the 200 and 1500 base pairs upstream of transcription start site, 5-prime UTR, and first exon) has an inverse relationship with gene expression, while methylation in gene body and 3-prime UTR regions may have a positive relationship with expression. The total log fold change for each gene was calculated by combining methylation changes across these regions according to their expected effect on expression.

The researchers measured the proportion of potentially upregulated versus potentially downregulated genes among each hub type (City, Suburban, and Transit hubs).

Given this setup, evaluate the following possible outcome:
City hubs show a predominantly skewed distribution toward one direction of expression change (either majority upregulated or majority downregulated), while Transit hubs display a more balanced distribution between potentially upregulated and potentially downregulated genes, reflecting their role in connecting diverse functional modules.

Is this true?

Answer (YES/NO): YES